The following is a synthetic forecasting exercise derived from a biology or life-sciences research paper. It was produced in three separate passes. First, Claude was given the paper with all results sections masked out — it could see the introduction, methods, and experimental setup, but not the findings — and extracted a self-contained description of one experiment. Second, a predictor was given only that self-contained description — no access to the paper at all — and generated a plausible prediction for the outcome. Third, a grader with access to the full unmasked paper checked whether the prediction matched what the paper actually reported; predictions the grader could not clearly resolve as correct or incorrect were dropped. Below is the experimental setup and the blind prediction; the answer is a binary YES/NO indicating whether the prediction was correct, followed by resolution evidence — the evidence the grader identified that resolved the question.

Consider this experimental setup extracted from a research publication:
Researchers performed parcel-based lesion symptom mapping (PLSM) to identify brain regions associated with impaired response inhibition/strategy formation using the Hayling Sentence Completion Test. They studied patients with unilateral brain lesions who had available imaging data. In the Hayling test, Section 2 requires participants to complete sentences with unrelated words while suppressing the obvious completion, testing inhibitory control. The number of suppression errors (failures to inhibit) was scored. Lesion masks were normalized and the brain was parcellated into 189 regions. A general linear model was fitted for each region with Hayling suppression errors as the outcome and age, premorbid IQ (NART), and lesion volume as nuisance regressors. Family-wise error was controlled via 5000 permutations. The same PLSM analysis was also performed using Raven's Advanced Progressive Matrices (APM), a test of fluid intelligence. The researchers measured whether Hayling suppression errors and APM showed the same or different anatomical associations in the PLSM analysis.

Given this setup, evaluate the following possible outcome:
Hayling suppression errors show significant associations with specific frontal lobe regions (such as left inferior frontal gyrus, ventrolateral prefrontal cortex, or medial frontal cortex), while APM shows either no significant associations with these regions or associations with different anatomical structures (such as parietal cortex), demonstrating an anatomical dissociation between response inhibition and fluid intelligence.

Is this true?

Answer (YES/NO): NO